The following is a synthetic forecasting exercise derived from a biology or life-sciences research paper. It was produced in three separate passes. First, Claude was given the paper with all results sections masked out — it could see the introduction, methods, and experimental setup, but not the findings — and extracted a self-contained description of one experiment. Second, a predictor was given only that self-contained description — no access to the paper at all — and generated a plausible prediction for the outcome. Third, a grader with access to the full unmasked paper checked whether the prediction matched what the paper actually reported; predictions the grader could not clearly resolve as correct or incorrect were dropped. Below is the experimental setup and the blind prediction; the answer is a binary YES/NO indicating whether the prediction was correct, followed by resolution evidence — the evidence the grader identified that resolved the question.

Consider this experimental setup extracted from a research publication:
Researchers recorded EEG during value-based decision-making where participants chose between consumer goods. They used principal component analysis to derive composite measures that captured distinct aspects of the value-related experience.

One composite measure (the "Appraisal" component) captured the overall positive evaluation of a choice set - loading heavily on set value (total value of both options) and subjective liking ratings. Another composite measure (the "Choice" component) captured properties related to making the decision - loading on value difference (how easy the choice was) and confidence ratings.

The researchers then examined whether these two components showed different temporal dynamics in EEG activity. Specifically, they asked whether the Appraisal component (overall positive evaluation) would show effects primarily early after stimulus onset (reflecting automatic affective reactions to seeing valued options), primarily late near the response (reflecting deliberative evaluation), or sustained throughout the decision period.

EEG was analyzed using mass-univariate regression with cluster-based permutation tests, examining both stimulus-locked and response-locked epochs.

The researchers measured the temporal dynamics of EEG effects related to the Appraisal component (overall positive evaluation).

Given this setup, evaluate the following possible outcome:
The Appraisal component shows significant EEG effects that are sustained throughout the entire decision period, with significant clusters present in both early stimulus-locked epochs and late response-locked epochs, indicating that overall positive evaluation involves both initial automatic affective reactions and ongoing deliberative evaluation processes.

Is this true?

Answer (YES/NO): NO